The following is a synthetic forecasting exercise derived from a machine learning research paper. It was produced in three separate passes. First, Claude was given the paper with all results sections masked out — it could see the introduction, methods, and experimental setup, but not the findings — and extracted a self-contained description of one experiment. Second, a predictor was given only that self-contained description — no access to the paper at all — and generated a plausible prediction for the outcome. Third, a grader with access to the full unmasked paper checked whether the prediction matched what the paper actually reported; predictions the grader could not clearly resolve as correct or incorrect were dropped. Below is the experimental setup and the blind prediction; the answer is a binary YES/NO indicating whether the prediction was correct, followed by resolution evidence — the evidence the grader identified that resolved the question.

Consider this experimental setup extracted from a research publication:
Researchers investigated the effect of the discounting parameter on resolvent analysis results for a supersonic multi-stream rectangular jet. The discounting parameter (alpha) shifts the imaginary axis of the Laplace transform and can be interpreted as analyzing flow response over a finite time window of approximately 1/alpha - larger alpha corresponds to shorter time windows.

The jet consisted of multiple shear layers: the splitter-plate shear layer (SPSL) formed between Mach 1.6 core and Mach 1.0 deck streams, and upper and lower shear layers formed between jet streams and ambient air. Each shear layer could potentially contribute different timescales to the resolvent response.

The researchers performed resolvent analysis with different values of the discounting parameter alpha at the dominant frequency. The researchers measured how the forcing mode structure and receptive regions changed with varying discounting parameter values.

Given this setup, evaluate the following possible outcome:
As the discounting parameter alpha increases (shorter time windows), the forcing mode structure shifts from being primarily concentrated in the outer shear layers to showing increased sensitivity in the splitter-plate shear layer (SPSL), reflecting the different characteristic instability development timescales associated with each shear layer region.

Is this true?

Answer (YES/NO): NO